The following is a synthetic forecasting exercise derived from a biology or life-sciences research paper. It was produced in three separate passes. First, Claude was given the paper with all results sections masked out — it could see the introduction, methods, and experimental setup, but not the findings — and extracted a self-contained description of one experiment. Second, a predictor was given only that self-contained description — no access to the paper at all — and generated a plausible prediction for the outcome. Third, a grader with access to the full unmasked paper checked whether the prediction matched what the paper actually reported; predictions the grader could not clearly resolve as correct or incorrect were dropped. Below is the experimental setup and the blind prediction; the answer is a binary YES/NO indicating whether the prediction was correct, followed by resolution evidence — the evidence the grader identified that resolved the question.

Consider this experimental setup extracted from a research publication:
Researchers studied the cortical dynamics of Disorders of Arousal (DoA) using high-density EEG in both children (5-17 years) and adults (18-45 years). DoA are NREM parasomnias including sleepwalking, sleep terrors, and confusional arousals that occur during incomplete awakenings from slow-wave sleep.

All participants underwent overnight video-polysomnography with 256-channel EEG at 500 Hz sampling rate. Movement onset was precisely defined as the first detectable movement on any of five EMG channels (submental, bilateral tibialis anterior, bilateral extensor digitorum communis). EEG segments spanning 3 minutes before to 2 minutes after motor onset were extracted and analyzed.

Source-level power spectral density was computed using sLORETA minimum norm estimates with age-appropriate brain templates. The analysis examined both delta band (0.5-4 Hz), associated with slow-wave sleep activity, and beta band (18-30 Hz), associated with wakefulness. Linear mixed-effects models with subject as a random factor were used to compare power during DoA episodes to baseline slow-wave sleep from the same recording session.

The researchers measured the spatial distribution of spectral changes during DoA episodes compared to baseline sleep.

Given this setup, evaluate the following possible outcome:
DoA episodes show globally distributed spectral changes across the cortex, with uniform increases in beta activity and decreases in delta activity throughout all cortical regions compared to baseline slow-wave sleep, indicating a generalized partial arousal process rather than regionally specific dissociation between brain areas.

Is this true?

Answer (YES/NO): NO